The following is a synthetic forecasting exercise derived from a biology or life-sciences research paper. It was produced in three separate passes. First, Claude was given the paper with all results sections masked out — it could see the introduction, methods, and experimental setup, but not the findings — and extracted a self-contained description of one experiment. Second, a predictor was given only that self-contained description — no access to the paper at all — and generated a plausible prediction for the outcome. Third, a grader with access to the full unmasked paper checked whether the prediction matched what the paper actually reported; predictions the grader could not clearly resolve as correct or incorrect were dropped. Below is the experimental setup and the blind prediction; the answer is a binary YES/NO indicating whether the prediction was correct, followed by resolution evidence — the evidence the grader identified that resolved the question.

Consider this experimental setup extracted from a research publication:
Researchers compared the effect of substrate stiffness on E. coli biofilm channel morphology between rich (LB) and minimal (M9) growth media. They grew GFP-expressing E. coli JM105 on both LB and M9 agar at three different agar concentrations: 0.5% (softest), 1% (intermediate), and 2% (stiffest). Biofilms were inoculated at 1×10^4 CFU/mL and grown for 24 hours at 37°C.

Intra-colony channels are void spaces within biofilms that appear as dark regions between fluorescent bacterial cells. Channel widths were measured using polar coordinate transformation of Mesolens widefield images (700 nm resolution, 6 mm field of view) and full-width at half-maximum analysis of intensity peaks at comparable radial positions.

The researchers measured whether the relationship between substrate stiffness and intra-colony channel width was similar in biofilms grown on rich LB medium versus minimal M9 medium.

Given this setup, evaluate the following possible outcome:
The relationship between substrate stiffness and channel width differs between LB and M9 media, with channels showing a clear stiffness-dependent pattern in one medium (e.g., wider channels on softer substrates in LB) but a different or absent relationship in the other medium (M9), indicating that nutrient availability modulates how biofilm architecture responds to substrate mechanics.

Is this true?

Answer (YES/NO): NO